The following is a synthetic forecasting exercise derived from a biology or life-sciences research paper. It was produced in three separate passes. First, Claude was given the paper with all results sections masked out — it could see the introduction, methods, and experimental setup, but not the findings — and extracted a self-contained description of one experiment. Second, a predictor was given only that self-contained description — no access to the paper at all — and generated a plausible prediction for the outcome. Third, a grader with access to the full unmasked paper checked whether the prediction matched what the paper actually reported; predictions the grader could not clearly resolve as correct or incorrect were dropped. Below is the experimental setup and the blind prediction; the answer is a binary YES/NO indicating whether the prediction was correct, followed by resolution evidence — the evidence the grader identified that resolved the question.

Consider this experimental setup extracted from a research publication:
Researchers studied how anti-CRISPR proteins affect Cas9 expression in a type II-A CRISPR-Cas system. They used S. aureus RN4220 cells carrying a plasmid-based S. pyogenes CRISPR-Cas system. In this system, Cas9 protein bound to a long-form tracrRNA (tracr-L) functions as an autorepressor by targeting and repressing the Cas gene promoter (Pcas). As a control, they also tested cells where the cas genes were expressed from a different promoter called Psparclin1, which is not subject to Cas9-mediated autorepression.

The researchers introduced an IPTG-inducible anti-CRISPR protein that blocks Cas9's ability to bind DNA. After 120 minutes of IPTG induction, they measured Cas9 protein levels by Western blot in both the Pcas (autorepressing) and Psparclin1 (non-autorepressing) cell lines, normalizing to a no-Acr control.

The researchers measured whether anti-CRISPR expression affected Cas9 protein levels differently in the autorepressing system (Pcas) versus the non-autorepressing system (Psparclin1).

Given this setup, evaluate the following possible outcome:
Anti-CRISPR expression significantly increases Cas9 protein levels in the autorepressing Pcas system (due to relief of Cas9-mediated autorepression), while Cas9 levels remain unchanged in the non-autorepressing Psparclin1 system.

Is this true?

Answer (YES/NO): YES